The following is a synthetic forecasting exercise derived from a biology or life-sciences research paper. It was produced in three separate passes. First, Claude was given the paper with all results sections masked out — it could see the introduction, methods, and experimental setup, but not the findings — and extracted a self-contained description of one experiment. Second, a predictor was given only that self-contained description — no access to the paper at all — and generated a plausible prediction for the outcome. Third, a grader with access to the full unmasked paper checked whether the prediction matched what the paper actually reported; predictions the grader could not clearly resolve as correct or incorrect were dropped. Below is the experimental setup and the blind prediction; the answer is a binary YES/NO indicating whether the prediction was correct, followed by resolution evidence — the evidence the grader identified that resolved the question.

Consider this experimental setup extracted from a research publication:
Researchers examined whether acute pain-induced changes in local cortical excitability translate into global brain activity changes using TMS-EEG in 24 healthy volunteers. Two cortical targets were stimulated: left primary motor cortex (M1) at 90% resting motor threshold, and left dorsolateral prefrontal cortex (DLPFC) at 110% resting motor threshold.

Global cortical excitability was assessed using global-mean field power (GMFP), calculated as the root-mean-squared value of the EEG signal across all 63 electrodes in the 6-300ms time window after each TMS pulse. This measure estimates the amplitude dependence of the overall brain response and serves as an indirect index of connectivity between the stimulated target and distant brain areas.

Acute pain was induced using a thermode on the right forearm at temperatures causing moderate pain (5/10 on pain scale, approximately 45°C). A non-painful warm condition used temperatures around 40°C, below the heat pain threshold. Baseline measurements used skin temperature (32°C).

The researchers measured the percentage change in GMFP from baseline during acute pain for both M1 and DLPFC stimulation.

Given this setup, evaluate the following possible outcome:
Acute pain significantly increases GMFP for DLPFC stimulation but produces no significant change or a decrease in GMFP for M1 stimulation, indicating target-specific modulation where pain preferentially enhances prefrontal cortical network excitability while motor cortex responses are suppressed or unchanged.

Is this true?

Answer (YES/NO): NO